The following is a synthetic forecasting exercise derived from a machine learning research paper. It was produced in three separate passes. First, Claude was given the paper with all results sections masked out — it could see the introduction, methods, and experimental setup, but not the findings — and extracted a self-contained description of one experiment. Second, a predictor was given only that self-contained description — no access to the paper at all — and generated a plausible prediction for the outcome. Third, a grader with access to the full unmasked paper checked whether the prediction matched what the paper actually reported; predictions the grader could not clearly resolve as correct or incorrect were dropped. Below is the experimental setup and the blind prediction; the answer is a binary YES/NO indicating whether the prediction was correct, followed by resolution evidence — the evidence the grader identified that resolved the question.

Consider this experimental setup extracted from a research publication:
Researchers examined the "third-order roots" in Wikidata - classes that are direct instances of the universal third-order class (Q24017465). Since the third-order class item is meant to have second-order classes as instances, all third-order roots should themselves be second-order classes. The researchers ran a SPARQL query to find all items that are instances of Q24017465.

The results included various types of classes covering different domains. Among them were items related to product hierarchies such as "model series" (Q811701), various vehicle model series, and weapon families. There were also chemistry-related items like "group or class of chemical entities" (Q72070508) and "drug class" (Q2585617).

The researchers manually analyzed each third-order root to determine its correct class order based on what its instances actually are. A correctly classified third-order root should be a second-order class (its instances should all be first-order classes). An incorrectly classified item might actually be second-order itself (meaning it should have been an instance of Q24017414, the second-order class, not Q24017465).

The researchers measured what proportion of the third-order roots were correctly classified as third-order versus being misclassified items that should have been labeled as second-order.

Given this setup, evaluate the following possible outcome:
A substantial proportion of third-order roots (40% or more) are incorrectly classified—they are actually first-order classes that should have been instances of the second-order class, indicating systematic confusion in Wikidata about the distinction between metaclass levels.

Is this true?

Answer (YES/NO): NO